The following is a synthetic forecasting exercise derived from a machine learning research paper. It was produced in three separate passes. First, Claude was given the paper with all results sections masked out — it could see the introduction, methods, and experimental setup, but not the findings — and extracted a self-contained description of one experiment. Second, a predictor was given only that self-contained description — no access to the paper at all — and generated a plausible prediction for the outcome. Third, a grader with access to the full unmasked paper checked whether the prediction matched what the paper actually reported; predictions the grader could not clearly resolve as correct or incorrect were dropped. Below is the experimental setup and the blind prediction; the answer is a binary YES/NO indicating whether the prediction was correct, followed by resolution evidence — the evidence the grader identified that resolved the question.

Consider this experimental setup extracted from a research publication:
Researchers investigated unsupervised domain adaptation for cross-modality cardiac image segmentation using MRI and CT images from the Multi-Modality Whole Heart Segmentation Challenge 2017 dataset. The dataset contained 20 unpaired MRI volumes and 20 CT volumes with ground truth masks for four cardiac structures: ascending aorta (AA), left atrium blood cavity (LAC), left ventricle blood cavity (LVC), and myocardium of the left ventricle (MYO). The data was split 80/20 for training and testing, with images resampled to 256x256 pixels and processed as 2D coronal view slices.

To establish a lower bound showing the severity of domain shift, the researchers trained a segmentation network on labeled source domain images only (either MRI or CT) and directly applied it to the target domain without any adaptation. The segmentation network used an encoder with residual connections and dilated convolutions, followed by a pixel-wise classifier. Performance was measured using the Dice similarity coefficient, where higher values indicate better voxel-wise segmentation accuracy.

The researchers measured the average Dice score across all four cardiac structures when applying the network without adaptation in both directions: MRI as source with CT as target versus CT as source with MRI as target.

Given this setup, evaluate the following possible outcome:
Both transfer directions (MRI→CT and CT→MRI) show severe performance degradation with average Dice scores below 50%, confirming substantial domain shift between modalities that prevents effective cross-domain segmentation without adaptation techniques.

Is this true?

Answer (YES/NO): YES